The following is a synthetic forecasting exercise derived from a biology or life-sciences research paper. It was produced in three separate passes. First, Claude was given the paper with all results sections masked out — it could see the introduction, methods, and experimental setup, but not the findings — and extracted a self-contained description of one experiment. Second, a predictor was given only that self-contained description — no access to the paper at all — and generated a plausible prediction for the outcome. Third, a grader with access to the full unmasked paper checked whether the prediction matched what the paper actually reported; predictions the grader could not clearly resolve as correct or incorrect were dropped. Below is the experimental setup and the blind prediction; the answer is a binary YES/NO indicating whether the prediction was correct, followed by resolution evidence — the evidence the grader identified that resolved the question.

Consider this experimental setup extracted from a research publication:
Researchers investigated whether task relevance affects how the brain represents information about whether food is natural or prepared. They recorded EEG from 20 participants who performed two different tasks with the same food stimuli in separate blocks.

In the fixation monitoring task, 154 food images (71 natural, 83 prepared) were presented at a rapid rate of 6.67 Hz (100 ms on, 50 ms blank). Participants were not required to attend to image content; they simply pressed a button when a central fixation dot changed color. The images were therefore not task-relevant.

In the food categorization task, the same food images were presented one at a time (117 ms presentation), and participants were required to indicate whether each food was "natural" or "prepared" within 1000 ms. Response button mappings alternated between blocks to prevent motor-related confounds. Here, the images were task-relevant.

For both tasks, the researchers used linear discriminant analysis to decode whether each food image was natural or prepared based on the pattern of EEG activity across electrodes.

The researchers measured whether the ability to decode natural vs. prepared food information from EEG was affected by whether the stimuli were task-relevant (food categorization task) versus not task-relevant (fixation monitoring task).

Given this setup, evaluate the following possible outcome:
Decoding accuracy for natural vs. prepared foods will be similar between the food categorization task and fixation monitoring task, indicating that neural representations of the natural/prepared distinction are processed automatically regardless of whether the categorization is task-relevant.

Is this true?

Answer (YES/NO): YES